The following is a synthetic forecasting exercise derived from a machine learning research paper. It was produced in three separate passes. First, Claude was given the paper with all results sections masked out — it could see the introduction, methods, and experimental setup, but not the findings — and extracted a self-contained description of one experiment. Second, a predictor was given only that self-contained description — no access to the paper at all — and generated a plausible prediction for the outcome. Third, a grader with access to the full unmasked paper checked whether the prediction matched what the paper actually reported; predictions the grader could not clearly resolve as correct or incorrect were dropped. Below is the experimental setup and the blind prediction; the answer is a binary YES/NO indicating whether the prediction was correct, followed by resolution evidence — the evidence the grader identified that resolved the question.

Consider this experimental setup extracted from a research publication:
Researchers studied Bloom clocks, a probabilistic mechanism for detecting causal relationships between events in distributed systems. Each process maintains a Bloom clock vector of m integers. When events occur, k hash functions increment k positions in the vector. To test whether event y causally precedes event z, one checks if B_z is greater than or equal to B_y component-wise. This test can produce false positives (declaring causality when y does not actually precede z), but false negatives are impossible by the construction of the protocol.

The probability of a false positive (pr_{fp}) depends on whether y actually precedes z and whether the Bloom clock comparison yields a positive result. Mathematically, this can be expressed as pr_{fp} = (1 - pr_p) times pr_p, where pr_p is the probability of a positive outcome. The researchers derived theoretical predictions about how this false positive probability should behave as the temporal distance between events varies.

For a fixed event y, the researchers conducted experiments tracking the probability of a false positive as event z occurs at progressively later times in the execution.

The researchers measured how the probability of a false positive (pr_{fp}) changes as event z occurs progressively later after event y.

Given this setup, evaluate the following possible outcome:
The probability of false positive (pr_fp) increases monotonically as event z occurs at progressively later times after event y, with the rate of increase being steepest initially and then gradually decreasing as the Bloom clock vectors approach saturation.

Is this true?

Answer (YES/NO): NO